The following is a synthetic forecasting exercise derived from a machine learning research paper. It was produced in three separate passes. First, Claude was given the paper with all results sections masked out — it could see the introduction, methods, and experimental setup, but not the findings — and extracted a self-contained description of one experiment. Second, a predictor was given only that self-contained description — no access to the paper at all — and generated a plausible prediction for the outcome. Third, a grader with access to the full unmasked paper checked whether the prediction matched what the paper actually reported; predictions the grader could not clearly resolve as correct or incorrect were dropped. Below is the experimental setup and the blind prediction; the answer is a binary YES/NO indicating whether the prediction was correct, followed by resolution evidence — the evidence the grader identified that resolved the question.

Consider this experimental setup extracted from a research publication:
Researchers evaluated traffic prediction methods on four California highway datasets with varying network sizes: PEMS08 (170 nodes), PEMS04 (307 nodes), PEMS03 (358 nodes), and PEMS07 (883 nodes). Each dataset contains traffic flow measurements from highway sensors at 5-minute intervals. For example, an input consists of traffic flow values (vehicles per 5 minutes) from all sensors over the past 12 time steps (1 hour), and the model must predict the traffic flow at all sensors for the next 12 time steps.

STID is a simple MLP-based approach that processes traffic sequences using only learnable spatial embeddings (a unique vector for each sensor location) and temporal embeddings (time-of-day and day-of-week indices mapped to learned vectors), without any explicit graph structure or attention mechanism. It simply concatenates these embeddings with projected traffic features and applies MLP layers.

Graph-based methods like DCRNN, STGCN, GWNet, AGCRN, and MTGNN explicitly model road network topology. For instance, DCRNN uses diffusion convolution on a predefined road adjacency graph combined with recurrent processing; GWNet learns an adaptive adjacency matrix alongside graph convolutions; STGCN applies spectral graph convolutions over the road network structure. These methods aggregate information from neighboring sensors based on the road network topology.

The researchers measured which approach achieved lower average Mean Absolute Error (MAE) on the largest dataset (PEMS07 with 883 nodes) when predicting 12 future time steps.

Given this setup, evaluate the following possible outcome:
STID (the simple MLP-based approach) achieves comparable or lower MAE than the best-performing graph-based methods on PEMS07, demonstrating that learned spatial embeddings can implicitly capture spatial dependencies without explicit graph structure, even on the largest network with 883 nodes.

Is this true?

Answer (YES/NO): YES